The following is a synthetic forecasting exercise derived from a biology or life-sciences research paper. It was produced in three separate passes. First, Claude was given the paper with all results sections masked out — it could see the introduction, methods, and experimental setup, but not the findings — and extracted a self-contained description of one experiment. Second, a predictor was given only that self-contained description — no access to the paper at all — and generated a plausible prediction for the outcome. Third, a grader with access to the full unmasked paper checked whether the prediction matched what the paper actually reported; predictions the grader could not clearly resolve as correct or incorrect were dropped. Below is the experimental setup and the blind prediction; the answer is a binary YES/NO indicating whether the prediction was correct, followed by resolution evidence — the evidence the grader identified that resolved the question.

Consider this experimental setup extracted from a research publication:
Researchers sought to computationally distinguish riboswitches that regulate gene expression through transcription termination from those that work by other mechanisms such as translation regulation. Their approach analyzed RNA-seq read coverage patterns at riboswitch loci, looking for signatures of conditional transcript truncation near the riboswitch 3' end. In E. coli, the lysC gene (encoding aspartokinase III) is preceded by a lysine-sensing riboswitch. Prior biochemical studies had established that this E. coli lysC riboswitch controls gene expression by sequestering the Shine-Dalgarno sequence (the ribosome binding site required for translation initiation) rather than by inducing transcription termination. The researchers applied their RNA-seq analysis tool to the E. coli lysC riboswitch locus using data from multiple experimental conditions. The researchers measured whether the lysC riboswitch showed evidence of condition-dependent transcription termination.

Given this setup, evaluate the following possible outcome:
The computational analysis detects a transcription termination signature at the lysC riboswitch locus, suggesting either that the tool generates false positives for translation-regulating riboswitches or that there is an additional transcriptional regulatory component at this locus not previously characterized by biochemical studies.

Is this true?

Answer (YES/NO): NO